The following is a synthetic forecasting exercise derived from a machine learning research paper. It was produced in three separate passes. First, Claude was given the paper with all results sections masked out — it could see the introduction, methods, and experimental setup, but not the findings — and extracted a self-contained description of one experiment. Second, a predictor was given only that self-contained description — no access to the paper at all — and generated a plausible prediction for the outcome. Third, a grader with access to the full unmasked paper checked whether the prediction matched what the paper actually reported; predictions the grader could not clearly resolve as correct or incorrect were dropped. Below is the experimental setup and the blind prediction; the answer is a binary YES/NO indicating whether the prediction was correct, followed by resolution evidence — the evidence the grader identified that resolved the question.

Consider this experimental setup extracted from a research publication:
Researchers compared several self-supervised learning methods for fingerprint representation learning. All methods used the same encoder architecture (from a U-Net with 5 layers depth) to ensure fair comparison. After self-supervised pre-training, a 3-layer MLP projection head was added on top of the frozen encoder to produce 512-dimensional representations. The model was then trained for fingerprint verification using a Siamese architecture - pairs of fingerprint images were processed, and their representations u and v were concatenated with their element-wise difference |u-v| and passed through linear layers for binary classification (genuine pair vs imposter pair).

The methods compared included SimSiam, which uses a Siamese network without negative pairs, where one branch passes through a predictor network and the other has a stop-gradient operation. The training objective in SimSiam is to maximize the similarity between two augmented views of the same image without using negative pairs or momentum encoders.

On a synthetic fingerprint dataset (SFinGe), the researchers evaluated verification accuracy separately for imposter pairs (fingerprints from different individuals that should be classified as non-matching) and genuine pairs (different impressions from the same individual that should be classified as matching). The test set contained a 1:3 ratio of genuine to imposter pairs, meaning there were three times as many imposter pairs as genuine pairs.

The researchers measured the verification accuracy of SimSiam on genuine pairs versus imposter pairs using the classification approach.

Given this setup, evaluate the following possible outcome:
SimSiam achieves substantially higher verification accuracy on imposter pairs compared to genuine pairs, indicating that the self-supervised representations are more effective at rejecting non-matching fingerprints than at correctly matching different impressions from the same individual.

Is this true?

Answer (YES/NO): YES